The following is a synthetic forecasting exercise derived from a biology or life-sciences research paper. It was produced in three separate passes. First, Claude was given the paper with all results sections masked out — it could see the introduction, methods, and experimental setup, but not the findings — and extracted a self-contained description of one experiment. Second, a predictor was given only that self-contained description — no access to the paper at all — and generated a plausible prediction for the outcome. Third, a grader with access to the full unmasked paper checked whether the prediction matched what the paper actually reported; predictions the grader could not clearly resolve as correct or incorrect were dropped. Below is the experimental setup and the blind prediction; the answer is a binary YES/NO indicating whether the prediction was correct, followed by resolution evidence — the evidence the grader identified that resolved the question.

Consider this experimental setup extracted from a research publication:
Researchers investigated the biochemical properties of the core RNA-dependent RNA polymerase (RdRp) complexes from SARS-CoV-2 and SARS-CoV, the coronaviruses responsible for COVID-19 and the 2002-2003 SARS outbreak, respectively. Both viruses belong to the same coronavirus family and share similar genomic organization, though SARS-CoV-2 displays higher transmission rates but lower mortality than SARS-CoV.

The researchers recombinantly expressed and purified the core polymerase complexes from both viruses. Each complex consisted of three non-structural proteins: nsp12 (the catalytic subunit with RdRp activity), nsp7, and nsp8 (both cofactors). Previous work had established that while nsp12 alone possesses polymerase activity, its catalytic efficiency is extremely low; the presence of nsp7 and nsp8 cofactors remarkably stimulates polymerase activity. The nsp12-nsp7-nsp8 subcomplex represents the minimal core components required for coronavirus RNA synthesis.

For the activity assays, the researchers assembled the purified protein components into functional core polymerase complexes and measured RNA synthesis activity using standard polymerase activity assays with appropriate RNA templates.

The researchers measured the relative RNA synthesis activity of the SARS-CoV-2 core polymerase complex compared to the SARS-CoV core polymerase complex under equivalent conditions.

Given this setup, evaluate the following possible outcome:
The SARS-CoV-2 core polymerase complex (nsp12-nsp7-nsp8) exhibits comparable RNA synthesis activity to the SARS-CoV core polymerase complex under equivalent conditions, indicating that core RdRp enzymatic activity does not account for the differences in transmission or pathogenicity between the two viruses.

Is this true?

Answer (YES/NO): NO